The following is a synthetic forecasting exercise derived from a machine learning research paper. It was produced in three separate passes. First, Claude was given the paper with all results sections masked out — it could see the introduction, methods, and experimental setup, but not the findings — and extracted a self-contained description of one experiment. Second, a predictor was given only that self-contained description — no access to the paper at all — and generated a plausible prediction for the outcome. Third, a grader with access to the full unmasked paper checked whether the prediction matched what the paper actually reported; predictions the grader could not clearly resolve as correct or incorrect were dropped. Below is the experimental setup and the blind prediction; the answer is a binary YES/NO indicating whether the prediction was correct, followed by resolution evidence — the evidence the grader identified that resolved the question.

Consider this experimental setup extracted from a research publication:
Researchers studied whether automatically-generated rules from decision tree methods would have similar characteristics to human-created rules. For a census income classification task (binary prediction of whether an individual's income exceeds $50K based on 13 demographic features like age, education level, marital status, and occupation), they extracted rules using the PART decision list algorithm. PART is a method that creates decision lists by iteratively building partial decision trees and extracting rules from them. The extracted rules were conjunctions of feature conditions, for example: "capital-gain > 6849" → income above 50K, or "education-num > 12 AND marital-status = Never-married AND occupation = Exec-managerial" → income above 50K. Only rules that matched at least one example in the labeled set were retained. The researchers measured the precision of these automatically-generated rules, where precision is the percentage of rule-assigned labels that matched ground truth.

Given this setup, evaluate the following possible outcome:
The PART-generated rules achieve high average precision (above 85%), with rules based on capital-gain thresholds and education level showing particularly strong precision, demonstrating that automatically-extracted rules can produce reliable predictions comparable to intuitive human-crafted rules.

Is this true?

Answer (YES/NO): NO